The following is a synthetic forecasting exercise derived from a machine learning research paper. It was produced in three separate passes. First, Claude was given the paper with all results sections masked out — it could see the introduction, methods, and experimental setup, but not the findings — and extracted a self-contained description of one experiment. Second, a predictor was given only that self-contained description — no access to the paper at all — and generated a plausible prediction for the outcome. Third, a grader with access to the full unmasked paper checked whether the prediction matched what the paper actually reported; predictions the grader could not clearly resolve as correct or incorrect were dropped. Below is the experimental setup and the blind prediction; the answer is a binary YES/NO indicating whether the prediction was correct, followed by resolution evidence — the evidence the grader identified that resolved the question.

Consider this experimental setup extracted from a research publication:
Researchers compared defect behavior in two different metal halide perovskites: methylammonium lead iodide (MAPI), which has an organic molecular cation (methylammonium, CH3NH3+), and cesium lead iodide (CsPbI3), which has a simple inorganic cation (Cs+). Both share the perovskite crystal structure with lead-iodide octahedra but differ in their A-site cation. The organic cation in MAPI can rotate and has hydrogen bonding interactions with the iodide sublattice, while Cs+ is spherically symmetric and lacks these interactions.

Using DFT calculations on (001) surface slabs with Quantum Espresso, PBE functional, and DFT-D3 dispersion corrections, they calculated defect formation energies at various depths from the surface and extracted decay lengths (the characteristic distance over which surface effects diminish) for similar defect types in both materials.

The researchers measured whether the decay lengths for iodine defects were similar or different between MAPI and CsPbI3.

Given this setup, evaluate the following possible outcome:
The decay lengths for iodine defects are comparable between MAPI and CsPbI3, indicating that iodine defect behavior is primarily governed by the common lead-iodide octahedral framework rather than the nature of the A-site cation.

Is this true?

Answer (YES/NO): NO